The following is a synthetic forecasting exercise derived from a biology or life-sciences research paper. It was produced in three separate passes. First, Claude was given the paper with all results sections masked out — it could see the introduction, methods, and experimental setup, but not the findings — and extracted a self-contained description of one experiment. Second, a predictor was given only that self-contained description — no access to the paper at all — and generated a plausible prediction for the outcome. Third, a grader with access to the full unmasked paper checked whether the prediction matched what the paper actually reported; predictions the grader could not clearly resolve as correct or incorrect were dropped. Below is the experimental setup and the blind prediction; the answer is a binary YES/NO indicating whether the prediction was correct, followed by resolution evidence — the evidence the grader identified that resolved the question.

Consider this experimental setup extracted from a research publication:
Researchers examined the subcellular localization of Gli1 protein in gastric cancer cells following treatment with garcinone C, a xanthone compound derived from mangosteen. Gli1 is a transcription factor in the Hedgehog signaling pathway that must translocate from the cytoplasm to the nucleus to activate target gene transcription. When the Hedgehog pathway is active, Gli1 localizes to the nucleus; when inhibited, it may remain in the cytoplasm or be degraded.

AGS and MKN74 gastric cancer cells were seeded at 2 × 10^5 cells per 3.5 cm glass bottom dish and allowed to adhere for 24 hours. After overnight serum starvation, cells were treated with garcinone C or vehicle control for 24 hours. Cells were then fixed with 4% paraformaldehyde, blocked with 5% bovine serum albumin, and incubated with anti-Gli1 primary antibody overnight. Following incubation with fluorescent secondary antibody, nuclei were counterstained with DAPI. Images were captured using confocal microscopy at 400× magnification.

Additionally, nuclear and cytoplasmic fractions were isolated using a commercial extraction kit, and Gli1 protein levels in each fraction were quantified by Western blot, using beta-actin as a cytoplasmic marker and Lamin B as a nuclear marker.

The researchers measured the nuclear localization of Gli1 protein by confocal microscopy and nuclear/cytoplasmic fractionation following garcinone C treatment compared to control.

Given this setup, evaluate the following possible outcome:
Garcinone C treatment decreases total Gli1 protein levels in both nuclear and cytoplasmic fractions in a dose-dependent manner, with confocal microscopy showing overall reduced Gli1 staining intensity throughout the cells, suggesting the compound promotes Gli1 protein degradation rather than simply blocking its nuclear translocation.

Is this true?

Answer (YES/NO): NO